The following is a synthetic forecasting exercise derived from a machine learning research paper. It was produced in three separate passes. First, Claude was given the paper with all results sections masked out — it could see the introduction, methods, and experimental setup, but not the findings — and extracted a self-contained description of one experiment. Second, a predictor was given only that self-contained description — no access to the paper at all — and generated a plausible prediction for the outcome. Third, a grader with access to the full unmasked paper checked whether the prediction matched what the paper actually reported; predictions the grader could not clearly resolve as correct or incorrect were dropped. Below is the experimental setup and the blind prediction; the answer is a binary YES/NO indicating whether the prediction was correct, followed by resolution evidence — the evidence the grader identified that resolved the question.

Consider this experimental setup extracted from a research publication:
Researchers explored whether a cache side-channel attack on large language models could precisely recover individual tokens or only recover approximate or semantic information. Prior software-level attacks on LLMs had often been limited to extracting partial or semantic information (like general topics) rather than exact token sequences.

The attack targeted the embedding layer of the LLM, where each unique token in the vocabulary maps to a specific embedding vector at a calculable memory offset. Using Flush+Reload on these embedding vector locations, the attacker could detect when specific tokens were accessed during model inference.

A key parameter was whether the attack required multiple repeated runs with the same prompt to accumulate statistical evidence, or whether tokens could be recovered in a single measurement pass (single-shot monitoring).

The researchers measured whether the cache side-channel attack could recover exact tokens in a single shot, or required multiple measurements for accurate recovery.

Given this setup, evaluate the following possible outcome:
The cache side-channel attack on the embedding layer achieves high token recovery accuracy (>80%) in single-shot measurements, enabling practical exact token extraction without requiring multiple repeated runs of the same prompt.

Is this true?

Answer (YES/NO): NO